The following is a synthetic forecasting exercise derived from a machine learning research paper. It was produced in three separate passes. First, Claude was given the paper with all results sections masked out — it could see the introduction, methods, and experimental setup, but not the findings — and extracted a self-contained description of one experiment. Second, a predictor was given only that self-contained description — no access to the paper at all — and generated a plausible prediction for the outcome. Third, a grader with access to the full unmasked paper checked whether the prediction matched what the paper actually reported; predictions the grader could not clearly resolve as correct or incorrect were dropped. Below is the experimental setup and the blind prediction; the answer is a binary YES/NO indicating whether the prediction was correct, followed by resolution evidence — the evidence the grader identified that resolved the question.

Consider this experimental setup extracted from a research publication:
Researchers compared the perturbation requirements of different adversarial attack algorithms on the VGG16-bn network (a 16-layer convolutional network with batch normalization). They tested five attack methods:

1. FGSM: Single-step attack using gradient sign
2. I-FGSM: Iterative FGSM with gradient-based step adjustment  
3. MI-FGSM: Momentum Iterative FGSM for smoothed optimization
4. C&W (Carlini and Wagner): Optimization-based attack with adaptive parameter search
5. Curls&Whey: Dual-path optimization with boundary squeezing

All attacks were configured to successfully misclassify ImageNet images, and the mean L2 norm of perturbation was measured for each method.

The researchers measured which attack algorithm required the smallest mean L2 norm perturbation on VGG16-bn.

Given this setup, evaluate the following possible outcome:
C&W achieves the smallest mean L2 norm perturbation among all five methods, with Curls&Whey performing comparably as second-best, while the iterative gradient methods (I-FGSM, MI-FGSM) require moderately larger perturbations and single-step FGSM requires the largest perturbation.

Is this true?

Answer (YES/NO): NO